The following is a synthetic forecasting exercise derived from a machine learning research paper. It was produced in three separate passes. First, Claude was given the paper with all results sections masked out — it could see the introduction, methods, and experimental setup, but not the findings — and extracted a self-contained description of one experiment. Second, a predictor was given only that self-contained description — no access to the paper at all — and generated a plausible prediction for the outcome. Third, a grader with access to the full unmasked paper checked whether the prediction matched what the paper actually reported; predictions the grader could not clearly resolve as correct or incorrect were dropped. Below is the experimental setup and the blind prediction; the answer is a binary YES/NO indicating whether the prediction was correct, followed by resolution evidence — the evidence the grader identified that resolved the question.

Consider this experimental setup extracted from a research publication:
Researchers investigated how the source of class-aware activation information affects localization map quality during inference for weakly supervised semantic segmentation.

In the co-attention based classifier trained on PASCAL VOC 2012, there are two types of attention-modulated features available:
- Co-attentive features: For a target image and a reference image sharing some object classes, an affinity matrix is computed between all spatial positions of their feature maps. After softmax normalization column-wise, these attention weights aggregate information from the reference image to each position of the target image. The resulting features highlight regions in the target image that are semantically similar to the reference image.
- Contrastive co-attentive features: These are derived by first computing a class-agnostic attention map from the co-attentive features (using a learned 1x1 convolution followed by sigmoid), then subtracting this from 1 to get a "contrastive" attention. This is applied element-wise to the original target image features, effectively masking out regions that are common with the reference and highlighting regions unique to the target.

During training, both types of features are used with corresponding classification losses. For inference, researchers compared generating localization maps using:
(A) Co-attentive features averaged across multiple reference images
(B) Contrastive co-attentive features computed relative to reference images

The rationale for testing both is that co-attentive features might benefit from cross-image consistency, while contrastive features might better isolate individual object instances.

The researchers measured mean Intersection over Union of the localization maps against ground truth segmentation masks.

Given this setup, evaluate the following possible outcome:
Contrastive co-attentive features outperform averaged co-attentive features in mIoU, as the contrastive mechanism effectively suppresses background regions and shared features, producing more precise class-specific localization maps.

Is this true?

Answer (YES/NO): NO